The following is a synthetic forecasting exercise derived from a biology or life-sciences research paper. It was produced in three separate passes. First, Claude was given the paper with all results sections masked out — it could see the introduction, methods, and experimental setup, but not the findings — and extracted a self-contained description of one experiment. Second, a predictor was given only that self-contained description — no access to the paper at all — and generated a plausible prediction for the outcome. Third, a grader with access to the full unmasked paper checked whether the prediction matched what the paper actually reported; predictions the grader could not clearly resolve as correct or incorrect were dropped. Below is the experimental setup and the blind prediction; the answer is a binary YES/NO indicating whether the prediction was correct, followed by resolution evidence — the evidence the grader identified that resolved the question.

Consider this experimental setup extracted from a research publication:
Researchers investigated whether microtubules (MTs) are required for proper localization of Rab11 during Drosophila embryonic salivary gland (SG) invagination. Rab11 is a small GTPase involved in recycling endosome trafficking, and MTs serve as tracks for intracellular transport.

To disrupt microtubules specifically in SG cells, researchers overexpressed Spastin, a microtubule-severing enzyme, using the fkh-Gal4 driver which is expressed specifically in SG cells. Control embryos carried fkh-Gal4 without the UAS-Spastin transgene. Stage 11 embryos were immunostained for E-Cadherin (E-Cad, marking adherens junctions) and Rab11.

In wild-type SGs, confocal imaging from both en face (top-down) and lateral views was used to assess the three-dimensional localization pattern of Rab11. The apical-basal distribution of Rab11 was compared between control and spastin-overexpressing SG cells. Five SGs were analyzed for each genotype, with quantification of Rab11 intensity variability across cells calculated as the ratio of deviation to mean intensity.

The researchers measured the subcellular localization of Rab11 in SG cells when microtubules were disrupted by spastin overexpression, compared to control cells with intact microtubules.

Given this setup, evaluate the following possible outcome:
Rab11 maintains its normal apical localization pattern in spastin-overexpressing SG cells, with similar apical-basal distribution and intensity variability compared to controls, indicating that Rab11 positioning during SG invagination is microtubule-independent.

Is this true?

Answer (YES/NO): NO